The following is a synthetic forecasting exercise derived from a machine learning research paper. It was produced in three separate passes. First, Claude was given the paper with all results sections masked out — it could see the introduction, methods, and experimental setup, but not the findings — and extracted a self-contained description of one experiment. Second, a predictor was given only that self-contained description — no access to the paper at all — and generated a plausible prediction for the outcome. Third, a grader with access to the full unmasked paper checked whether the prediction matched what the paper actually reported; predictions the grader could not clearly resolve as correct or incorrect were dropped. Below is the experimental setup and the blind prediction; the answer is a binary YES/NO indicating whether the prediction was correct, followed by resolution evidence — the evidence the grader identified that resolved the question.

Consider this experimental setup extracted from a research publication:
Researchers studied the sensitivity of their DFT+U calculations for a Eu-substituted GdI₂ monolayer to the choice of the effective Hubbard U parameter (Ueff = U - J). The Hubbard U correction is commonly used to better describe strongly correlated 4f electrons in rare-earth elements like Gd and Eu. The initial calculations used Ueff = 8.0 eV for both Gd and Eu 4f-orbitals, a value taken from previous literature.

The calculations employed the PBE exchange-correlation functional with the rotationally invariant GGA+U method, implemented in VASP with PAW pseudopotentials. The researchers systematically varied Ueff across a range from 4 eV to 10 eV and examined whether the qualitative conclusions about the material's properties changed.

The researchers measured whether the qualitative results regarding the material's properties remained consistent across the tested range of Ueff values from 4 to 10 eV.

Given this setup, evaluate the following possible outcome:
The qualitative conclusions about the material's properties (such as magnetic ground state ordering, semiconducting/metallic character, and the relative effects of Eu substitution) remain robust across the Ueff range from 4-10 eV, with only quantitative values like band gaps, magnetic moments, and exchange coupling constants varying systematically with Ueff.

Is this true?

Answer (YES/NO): YES